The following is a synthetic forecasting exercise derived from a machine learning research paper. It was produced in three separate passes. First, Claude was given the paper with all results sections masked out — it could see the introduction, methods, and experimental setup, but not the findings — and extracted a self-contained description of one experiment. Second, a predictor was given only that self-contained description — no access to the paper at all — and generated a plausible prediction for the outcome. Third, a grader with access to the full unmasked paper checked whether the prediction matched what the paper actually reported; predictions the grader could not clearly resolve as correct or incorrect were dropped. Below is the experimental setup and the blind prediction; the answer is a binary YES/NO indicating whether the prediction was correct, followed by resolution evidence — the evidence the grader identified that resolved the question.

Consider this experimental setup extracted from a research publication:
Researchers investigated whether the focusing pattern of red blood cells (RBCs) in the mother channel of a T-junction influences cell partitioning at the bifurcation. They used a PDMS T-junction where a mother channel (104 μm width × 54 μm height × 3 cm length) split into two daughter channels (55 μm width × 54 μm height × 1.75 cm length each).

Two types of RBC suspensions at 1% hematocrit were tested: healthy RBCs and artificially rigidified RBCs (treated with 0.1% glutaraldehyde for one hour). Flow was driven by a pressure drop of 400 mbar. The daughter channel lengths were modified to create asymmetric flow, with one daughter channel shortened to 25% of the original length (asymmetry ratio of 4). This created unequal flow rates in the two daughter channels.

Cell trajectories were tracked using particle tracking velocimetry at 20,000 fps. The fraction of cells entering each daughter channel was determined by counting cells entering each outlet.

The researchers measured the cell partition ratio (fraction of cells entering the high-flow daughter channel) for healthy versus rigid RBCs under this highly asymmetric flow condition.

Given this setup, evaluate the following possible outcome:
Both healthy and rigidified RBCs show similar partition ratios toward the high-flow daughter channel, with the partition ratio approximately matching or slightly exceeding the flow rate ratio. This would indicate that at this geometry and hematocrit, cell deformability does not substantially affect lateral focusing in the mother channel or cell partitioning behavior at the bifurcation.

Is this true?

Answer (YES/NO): NO